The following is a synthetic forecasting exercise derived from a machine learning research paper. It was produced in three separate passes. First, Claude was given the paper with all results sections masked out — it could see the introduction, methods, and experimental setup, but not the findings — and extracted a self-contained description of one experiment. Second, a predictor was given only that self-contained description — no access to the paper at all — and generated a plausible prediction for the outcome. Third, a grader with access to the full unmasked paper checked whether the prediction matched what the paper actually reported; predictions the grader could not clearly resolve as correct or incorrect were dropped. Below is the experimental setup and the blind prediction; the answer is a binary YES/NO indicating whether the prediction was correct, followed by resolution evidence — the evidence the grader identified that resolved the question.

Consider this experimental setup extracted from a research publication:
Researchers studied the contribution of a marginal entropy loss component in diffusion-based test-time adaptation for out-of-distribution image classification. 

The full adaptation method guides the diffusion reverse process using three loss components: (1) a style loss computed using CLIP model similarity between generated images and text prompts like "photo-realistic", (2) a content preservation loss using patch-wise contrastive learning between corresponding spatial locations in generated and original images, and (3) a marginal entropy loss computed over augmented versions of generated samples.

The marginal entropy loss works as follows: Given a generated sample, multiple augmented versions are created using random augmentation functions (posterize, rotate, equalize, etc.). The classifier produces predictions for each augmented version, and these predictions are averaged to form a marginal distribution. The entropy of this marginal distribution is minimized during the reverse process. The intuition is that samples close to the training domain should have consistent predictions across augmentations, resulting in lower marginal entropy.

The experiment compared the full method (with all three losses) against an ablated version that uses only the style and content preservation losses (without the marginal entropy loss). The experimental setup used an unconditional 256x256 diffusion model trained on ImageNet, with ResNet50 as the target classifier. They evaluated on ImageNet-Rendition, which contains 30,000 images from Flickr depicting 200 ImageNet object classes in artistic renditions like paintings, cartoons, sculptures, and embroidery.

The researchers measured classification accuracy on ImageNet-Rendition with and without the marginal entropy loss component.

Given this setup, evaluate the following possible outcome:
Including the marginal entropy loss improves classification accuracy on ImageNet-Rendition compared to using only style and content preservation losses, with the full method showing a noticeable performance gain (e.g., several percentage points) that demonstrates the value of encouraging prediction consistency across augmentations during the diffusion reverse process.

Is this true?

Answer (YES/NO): YES